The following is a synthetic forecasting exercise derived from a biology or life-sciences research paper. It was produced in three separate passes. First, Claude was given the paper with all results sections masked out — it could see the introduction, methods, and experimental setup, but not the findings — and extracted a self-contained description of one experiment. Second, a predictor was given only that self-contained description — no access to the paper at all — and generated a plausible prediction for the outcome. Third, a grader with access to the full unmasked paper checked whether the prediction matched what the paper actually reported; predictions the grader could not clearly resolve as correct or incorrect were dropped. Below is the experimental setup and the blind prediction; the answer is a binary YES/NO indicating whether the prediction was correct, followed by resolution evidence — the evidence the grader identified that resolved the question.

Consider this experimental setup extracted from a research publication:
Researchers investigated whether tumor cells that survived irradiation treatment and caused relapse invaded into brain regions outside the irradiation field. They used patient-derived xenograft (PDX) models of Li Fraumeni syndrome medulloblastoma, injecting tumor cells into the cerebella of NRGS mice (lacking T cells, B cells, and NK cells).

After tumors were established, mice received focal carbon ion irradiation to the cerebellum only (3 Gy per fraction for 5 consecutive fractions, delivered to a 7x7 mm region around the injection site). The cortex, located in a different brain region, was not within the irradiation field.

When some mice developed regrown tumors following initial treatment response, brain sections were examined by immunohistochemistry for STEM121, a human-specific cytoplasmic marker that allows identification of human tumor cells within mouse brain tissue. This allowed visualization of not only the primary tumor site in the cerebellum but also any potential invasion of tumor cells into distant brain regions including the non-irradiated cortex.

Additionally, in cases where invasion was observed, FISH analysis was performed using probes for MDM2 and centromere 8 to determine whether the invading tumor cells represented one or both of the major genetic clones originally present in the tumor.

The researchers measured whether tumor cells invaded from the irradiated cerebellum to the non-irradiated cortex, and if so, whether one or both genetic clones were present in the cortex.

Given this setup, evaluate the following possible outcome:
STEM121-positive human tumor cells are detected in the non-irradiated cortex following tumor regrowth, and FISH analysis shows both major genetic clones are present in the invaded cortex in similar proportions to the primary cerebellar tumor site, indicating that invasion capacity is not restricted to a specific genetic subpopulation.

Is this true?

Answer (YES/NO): YES